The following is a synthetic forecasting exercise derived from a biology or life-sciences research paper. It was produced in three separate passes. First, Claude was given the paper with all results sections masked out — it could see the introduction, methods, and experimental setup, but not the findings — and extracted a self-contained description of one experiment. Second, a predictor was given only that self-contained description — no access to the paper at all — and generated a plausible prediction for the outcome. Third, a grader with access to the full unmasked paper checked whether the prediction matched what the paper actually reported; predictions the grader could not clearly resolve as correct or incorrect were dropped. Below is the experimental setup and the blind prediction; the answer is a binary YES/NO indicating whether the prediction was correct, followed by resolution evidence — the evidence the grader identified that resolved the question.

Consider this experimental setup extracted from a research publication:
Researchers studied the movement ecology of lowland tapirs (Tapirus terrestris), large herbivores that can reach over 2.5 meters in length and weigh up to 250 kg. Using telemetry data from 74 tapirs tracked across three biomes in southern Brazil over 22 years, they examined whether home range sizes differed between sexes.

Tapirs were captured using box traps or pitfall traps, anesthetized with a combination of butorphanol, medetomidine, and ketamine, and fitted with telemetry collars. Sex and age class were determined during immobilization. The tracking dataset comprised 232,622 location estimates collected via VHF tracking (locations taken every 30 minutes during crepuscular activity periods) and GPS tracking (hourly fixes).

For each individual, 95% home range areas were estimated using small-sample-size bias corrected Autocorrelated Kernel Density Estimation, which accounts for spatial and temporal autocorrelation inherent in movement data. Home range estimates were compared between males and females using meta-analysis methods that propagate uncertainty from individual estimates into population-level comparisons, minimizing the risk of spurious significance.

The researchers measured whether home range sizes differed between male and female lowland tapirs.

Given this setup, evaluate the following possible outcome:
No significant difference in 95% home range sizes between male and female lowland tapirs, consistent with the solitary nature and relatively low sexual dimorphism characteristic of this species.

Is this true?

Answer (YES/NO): YES